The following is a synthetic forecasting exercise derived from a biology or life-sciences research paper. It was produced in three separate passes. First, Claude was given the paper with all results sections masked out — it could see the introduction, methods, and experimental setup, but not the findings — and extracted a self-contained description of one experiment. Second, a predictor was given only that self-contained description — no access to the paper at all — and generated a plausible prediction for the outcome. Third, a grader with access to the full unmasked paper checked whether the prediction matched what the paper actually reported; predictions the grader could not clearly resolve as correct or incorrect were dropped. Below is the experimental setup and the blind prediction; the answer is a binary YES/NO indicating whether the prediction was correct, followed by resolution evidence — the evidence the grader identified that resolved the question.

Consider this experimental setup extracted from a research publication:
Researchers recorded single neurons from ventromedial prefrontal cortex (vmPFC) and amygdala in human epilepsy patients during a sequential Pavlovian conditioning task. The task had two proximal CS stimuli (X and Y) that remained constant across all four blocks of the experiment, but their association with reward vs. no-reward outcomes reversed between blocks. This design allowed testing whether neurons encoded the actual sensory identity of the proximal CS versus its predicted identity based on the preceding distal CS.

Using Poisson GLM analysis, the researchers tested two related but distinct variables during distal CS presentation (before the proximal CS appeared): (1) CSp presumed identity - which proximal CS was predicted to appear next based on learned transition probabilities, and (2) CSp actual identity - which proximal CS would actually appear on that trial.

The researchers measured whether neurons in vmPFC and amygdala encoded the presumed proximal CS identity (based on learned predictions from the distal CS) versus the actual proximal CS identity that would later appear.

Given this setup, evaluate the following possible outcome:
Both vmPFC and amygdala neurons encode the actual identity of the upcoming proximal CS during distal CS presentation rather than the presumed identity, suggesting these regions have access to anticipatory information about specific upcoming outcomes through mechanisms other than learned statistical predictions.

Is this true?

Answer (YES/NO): NO